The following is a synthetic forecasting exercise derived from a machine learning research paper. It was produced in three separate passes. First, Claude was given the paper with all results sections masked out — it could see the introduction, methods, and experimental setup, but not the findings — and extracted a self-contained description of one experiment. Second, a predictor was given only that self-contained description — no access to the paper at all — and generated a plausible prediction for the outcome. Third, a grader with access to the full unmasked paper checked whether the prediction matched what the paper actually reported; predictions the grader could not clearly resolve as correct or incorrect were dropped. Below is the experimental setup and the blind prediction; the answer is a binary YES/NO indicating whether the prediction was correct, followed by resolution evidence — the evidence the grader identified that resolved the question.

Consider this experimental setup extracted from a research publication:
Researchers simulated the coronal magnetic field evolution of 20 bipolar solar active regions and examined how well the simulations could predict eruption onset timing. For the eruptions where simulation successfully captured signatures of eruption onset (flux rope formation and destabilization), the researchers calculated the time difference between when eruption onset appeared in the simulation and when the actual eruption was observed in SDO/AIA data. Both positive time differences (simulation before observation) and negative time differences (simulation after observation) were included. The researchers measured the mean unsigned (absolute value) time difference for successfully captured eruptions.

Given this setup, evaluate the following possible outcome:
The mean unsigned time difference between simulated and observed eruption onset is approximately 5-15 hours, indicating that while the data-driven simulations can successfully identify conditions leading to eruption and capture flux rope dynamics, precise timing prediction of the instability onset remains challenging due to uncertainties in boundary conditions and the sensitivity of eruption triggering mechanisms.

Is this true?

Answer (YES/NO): YES